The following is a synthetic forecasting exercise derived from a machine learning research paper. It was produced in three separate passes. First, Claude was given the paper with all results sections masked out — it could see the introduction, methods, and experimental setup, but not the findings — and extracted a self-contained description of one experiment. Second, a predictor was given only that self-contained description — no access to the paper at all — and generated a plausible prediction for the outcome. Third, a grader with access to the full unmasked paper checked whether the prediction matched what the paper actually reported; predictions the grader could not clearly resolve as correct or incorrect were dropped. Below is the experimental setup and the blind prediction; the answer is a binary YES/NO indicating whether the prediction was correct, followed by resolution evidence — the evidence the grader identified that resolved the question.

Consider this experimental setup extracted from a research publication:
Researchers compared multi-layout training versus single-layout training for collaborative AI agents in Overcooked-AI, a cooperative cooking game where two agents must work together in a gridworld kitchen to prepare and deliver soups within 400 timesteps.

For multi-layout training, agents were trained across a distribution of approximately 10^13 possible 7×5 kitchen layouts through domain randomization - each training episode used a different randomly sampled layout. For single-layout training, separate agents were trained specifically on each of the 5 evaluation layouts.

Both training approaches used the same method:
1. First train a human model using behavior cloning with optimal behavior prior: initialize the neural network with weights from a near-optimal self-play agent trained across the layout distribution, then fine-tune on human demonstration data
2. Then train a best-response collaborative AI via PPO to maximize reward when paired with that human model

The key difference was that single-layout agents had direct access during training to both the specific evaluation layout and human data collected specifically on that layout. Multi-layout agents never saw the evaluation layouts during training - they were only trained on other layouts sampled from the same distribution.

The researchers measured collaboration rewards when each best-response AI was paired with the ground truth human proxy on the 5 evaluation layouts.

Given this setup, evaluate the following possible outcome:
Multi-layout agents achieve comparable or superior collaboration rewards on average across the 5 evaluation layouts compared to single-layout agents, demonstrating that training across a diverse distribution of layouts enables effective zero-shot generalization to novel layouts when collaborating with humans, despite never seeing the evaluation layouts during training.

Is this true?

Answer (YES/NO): YES